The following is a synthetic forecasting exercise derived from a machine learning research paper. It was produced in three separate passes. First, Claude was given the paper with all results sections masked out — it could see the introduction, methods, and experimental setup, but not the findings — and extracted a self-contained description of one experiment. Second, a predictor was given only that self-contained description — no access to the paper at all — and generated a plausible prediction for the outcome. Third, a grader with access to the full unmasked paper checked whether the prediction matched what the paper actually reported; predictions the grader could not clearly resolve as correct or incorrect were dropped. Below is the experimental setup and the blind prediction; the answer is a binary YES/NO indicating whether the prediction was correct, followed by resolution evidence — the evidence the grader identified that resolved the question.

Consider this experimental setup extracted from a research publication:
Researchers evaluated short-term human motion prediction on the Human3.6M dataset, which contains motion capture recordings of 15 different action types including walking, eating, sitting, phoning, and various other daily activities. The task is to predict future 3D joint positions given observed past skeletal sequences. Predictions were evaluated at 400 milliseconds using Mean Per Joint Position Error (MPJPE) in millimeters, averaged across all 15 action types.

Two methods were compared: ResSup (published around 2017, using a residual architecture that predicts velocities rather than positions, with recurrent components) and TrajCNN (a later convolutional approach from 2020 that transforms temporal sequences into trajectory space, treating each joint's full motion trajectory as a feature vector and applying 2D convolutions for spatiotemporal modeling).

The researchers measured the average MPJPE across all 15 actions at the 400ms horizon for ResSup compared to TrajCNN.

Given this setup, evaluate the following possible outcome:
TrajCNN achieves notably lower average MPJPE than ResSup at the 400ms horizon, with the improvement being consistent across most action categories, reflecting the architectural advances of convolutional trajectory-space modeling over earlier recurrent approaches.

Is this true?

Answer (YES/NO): YES